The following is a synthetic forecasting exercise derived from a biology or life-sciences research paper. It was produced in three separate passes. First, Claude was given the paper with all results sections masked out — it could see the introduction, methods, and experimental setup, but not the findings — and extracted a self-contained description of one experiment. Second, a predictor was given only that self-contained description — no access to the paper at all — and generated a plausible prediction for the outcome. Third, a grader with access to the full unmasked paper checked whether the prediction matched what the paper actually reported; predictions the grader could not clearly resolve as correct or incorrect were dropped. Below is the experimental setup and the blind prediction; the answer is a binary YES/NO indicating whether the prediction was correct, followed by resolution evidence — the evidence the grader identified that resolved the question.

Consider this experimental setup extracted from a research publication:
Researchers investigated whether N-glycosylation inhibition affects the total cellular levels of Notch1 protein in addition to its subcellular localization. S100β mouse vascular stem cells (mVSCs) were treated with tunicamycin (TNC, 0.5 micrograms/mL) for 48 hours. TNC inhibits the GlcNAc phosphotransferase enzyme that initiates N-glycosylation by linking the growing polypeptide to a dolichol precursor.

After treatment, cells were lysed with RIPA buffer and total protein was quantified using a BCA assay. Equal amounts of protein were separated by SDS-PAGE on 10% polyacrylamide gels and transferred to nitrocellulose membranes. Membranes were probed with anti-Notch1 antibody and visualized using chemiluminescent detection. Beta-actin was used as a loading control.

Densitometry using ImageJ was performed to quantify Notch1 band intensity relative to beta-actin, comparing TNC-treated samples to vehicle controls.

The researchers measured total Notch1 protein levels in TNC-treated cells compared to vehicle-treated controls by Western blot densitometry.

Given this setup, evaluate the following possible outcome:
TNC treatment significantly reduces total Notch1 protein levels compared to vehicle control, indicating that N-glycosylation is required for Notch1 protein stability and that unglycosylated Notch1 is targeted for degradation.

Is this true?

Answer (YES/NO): NO